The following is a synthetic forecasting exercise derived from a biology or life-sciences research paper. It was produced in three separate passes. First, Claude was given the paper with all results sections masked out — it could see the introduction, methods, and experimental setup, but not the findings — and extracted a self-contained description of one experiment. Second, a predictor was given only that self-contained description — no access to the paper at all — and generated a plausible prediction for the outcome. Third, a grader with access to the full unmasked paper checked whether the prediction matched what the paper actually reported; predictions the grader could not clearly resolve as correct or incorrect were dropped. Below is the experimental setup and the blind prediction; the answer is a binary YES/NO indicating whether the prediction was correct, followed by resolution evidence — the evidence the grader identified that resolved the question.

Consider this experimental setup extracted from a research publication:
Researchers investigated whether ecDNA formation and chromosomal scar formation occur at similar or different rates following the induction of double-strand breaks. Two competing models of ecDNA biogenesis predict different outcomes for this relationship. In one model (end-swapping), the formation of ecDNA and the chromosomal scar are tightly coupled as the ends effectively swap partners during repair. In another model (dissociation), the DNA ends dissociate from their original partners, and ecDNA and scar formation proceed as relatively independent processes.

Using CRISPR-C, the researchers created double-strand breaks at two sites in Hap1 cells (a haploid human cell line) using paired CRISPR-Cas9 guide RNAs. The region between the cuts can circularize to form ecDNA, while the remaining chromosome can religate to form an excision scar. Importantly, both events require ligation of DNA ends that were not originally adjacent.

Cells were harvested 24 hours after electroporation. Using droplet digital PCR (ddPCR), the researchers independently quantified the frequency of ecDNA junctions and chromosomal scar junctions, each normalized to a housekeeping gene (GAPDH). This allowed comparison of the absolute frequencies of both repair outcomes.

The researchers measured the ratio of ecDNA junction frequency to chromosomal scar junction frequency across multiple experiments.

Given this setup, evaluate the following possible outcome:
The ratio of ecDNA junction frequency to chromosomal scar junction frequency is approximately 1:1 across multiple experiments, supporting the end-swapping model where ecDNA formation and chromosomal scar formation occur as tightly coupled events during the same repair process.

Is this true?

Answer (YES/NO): NO